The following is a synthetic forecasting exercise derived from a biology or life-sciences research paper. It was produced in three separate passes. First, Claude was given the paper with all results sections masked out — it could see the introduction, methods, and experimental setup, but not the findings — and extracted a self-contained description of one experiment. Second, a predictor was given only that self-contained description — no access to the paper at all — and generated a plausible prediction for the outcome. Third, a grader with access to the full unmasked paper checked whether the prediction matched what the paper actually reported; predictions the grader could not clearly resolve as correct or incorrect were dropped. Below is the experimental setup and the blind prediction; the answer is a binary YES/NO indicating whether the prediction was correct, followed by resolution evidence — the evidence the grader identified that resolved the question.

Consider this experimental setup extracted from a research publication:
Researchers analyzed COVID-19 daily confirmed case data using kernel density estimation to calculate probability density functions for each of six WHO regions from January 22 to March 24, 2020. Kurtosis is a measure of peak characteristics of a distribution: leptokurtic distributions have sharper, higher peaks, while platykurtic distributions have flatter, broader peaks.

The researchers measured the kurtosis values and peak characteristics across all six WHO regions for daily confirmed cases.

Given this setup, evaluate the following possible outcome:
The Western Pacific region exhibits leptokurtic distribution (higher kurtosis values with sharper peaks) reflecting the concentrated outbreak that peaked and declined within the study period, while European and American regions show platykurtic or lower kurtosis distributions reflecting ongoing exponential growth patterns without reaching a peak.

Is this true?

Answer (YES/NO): NO